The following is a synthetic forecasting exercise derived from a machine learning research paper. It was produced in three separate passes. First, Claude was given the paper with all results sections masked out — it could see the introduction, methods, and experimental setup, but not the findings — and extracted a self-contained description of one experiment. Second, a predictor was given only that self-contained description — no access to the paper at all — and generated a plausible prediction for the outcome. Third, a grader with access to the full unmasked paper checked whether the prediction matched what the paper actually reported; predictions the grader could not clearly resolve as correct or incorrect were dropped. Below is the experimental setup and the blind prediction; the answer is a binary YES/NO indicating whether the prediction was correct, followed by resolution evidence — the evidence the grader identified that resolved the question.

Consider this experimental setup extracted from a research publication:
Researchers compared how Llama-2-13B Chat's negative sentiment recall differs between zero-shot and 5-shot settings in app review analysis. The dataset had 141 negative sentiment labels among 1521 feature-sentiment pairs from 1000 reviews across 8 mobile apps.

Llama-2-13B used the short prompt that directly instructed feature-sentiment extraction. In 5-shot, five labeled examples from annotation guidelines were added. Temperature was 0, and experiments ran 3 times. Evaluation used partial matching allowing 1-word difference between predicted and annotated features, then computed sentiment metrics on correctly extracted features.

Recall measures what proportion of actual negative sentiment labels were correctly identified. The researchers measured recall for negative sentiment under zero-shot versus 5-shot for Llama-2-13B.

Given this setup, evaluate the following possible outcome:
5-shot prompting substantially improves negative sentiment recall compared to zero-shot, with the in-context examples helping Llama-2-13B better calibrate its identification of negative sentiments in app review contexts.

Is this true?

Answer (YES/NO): NO